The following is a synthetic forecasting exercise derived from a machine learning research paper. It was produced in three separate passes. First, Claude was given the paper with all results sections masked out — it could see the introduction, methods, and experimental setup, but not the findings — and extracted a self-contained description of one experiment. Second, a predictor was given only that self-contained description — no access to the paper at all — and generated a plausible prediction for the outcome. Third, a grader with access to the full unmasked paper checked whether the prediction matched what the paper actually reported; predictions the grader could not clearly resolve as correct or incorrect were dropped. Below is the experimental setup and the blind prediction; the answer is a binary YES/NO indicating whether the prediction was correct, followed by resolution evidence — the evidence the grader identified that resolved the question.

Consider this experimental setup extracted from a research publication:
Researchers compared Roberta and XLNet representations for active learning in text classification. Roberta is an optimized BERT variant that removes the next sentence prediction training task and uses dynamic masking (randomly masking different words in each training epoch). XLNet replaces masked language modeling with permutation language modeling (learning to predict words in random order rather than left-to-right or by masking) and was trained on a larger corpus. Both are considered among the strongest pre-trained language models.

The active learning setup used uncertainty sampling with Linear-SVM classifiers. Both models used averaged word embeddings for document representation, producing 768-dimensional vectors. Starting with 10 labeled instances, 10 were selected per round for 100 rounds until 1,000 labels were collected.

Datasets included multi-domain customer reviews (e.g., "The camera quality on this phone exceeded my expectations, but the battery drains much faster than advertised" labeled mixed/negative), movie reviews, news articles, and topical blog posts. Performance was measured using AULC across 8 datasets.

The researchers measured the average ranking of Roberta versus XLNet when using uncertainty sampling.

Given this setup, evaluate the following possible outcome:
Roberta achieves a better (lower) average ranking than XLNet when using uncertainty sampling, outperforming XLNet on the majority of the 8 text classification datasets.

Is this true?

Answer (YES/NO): YES